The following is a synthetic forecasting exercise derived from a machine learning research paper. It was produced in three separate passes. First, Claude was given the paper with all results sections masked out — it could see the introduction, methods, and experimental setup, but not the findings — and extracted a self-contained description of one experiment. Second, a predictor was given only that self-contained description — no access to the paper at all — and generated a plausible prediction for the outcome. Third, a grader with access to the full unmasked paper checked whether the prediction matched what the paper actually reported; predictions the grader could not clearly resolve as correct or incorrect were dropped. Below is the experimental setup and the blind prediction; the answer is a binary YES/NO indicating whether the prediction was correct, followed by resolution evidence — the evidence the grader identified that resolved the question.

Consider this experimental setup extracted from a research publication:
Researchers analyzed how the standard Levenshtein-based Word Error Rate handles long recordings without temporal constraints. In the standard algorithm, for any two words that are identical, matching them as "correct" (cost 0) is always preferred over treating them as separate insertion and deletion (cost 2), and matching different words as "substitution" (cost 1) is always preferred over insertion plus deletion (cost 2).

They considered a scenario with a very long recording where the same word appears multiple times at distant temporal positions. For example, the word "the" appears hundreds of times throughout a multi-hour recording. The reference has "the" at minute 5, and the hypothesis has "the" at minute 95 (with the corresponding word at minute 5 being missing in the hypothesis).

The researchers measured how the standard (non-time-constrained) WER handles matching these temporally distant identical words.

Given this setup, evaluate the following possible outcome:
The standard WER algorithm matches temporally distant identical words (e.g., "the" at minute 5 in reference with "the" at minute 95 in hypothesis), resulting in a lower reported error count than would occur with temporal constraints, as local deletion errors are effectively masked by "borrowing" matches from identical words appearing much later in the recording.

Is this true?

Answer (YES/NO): YES